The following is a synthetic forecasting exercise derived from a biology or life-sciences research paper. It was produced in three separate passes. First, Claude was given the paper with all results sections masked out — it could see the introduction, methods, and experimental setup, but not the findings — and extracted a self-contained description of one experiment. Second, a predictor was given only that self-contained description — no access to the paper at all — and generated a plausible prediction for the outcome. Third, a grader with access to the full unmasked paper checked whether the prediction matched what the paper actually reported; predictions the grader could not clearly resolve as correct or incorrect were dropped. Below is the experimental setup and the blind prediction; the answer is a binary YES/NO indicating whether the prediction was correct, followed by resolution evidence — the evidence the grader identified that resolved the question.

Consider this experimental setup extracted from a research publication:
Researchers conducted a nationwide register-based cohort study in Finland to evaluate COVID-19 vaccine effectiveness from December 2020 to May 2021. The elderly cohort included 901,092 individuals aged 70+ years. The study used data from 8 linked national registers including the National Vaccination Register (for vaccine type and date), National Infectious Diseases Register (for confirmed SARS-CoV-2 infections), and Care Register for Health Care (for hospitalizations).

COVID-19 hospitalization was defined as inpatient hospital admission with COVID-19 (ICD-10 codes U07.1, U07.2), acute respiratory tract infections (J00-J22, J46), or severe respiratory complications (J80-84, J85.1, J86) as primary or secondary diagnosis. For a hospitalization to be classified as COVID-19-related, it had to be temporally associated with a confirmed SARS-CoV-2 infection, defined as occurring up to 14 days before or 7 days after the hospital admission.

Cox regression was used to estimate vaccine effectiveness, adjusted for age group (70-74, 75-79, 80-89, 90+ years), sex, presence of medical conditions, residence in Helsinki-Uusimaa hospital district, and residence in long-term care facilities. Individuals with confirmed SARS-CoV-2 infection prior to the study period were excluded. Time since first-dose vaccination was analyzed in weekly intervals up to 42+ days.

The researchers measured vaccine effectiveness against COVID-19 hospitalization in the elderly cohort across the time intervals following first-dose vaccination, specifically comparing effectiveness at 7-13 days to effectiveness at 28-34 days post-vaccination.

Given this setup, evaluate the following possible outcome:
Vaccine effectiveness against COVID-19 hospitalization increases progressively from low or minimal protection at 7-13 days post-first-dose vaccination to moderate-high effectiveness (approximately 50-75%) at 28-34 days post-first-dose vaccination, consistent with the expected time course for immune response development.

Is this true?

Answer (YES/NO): YES